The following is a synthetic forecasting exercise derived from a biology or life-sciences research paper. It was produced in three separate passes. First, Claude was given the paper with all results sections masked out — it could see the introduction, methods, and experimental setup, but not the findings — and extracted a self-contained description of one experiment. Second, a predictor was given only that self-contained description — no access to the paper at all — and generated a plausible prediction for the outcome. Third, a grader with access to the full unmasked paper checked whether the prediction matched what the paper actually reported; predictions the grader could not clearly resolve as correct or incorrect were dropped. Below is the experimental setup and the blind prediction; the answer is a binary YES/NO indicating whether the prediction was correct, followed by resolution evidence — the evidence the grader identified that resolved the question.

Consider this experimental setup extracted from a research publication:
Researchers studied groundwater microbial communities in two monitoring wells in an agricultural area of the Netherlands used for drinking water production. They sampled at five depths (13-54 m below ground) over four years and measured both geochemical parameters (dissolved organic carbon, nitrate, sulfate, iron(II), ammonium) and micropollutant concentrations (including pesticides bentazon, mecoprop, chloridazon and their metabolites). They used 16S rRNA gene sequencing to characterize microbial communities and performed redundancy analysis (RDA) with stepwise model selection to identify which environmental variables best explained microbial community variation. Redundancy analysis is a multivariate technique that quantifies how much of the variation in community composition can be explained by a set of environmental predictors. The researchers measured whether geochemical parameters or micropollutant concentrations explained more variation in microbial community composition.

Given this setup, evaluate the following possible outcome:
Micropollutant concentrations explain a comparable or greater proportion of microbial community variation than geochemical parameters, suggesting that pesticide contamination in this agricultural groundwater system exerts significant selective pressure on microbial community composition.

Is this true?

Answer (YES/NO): NO